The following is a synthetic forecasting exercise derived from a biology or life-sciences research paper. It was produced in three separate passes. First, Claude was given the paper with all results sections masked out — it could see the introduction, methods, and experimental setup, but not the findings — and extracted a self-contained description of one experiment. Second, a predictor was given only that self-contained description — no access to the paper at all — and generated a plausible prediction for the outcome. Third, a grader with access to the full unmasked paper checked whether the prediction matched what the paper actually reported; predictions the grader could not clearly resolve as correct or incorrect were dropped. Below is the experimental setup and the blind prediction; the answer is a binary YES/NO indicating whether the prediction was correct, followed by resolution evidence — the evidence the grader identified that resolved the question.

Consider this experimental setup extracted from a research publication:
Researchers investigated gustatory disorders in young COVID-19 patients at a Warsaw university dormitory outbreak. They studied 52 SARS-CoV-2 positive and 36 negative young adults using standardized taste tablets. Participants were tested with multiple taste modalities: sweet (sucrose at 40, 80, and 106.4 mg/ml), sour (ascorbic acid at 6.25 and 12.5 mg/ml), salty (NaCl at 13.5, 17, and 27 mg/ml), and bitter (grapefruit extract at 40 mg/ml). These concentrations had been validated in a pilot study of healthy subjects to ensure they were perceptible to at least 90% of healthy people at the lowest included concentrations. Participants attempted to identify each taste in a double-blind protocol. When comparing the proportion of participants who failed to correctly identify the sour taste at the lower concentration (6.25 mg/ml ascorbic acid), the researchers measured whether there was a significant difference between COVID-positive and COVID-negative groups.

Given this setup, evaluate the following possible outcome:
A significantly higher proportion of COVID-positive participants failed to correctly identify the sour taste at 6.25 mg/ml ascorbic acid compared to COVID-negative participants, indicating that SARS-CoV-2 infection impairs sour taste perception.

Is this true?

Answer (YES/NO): NO